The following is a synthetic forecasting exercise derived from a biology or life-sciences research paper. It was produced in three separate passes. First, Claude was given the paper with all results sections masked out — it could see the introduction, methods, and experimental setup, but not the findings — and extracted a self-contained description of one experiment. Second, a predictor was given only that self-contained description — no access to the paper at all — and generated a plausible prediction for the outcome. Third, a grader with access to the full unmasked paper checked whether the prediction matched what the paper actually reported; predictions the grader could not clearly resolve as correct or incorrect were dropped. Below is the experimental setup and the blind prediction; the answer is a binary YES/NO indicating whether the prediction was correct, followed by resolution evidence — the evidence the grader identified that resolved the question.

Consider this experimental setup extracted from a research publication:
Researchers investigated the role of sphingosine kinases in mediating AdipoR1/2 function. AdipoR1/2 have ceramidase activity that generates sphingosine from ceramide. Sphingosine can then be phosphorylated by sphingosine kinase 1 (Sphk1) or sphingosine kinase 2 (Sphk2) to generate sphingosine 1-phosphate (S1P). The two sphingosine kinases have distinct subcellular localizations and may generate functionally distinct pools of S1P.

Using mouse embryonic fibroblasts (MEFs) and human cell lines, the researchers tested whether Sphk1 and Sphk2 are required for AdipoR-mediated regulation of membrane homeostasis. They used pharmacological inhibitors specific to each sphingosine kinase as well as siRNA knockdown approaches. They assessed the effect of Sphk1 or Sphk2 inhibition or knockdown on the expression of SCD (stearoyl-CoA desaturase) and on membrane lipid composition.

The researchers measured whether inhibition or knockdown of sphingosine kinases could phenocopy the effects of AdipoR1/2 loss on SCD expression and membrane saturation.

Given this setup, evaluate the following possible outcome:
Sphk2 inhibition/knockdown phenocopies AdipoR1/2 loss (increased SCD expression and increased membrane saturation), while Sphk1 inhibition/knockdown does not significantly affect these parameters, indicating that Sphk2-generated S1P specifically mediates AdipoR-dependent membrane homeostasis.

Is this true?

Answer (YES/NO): NO